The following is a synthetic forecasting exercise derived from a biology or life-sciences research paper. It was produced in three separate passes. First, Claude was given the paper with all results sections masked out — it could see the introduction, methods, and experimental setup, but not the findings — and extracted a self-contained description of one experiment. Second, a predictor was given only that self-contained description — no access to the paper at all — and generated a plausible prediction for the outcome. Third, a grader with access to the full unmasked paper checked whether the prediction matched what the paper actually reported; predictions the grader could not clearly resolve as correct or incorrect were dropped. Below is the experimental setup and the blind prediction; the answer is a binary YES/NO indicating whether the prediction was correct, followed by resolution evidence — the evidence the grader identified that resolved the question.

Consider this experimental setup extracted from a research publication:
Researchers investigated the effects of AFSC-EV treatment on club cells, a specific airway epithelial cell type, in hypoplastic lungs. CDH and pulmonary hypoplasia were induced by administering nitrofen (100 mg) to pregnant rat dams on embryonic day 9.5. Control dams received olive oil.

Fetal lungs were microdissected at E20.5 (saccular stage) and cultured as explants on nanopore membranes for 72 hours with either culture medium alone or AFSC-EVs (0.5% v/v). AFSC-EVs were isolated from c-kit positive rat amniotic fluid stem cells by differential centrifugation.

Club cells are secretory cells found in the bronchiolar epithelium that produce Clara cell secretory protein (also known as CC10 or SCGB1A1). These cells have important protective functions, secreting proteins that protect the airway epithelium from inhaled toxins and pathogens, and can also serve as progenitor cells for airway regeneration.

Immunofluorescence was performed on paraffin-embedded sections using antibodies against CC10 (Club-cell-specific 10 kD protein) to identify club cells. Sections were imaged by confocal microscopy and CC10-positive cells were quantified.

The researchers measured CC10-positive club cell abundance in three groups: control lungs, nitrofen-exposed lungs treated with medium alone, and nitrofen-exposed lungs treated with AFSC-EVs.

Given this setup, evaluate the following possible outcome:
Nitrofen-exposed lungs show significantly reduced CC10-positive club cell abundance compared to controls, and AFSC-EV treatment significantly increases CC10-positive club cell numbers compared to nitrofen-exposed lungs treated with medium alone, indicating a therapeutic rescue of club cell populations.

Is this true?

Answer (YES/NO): YES